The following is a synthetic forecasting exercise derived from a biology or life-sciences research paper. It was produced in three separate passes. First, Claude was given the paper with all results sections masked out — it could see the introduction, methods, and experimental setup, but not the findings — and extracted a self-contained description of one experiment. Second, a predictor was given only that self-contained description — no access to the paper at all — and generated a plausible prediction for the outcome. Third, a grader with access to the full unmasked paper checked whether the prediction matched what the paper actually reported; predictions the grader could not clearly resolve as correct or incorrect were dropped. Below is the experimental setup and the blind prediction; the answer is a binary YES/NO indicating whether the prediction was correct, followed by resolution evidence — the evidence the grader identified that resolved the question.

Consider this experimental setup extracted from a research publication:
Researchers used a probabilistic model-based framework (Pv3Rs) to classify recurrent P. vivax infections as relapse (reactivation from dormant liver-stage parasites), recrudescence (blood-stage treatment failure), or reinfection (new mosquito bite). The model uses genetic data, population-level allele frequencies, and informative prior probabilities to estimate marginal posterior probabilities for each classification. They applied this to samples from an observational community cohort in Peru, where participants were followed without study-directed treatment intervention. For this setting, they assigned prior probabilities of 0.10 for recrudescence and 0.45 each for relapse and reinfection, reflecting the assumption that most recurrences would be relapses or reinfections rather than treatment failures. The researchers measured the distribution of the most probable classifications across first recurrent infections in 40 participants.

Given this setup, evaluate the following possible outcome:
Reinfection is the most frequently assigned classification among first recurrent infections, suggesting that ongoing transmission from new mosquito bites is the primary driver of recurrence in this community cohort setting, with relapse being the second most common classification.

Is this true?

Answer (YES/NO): YES